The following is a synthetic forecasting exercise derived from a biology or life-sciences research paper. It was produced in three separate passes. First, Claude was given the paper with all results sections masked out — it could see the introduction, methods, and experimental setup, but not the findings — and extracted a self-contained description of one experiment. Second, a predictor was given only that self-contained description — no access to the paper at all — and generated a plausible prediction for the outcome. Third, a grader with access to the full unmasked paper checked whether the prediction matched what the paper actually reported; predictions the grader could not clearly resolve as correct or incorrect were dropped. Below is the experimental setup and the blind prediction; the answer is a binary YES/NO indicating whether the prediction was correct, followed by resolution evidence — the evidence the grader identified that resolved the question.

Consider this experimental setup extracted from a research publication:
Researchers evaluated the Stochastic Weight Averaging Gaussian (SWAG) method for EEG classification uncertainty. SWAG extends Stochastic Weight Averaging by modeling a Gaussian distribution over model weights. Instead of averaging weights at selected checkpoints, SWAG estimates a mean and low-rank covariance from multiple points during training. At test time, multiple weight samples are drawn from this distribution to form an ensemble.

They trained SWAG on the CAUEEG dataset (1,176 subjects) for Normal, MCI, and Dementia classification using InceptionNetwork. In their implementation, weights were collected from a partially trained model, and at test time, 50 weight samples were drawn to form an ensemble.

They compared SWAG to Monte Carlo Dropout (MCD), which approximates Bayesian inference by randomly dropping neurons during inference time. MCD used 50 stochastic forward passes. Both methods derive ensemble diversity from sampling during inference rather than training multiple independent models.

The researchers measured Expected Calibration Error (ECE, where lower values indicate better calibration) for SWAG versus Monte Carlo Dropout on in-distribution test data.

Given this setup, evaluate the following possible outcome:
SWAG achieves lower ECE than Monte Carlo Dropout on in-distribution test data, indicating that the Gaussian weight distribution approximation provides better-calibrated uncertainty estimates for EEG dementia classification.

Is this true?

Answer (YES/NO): NO